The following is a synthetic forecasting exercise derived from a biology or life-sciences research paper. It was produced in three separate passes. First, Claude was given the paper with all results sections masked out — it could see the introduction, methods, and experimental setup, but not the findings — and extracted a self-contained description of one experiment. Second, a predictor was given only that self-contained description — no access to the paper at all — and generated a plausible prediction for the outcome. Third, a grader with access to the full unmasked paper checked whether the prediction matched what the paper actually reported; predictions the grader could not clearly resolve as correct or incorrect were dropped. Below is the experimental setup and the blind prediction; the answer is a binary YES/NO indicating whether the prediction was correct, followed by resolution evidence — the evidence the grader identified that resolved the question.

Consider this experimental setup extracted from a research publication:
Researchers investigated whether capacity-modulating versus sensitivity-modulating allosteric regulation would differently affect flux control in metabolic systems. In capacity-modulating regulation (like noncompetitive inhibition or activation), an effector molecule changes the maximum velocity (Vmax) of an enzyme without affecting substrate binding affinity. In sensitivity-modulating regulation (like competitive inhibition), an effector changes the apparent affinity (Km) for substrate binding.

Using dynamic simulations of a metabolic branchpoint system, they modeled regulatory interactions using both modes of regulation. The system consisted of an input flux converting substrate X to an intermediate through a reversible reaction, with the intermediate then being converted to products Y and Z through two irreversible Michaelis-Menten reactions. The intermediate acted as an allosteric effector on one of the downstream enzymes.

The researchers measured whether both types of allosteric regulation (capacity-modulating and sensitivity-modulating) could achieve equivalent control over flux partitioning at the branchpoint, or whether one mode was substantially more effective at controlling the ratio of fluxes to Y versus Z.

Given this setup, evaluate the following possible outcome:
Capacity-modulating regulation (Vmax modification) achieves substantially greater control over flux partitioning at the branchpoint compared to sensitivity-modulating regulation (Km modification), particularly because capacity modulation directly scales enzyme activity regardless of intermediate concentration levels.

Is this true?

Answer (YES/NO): YES